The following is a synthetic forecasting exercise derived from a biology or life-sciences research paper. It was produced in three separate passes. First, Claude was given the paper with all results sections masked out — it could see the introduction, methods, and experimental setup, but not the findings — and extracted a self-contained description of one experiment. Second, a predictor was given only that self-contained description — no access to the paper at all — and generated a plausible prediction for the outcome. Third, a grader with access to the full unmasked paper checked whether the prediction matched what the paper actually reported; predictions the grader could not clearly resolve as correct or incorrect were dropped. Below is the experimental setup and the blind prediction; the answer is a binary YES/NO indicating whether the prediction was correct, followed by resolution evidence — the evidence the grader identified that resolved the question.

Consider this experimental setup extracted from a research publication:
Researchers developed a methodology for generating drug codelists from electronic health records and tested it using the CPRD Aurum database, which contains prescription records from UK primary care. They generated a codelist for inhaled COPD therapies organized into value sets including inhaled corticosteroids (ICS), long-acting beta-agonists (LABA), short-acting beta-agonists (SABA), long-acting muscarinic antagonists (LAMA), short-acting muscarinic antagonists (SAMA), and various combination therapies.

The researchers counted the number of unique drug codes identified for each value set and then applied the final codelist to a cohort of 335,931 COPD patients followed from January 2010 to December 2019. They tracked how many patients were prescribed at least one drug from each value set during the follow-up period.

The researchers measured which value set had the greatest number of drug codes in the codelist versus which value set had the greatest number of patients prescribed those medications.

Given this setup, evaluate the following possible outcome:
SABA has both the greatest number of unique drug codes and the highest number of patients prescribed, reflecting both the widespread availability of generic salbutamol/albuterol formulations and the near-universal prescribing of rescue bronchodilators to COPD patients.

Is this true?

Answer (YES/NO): NO